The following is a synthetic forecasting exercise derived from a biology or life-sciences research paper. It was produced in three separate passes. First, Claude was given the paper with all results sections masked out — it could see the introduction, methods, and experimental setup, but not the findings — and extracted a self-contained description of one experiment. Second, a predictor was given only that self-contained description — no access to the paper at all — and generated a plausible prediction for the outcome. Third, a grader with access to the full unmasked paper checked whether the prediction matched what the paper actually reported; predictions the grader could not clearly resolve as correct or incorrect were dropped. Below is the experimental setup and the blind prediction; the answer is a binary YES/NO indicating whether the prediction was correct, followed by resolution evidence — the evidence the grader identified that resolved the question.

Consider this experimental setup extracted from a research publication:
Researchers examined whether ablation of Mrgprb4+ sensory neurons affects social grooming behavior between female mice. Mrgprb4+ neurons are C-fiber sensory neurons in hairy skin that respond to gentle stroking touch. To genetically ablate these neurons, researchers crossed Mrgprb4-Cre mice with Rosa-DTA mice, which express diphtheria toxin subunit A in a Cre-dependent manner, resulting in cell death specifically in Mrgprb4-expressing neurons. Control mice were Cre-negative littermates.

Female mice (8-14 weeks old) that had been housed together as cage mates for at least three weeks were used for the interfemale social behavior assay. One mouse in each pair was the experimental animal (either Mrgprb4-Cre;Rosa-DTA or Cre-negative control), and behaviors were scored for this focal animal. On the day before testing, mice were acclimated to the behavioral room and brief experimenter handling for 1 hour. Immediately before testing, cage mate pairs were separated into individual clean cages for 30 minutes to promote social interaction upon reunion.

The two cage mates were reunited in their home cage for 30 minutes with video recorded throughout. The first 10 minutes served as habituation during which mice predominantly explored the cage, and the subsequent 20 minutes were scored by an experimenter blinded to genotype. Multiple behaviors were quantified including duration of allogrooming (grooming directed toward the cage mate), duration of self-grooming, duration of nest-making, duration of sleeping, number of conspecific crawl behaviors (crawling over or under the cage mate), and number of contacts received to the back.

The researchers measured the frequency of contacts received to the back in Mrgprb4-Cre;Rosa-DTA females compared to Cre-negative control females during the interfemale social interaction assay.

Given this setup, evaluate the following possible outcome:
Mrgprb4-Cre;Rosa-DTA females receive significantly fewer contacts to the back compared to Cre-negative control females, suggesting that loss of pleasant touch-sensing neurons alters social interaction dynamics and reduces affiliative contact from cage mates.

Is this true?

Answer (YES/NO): NO